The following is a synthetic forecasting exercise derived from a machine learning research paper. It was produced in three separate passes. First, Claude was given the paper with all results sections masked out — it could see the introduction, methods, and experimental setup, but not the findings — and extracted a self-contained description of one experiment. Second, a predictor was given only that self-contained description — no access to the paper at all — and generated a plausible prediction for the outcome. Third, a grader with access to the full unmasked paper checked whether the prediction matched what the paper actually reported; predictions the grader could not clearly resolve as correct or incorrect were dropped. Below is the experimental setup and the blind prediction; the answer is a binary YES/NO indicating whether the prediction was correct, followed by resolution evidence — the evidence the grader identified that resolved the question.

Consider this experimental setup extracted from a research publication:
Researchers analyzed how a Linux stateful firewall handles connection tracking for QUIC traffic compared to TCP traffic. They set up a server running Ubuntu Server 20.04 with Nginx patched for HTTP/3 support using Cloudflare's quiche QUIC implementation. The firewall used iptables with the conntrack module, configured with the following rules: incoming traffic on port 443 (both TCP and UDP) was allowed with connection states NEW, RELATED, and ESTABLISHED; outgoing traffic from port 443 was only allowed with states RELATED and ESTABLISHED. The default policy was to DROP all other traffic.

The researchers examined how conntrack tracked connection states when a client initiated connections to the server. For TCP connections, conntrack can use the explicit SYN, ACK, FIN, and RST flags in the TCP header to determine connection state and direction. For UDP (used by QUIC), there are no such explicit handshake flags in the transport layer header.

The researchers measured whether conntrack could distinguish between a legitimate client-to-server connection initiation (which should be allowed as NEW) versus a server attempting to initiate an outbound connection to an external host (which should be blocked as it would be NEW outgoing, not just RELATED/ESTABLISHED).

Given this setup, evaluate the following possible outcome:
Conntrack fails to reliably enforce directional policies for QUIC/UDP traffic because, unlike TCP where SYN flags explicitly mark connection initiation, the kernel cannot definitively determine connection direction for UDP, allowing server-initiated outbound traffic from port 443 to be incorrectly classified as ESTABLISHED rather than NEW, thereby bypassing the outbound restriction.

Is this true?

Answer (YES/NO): YES